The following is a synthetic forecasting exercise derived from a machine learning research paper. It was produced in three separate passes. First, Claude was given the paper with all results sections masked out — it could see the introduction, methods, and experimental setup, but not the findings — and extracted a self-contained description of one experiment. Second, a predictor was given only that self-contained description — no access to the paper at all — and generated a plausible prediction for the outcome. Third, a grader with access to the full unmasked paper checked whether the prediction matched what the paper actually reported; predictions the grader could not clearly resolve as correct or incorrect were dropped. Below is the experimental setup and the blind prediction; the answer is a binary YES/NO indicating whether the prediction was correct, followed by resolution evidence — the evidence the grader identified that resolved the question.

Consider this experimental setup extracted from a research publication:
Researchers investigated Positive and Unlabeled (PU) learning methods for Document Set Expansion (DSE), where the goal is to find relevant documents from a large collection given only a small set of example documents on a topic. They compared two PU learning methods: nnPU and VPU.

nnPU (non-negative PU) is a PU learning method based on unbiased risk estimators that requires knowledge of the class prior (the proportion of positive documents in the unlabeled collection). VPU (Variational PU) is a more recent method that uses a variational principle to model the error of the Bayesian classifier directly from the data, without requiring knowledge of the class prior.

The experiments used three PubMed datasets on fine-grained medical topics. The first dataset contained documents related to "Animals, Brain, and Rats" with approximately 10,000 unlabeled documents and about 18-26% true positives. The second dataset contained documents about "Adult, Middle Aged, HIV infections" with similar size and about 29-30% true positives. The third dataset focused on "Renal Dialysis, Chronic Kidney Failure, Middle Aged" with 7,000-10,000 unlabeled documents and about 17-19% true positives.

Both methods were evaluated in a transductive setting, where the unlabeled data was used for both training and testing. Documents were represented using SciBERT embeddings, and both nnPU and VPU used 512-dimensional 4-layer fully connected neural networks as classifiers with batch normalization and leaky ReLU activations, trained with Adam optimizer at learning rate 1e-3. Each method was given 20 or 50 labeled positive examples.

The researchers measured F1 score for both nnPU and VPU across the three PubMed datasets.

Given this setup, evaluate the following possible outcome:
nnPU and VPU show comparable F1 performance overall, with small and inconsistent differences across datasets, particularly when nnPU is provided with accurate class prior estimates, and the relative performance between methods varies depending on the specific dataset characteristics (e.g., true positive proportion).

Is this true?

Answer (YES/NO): NO